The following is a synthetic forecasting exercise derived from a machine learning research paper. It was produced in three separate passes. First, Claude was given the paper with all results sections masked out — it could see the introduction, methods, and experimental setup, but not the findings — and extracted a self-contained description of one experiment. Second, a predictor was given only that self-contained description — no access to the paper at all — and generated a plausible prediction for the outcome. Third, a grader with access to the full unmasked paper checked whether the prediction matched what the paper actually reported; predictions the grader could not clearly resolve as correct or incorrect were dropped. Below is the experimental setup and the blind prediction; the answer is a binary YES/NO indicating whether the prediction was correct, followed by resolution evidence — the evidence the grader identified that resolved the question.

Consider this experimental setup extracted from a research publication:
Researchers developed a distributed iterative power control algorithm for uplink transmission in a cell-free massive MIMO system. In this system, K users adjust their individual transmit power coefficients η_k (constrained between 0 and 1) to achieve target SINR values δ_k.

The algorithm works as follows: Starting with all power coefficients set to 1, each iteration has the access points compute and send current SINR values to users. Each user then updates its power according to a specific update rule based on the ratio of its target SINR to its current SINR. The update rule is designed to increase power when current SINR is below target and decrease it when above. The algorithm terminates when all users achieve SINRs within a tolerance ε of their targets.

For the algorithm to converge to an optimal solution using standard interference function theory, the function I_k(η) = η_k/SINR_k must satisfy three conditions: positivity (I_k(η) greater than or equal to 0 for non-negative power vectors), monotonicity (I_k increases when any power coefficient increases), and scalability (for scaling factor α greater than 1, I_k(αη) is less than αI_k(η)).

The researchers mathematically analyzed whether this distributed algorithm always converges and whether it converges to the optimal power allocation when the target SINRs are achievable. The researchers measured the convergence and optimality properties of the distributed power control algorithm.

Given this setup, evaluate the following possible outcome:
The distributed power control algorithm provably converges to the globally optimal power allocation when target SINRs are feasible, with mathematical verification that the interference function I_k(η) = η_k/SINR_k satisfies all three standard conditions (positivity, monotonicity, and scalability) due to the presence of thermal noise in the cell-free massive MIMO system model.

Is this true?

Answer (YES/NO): YES